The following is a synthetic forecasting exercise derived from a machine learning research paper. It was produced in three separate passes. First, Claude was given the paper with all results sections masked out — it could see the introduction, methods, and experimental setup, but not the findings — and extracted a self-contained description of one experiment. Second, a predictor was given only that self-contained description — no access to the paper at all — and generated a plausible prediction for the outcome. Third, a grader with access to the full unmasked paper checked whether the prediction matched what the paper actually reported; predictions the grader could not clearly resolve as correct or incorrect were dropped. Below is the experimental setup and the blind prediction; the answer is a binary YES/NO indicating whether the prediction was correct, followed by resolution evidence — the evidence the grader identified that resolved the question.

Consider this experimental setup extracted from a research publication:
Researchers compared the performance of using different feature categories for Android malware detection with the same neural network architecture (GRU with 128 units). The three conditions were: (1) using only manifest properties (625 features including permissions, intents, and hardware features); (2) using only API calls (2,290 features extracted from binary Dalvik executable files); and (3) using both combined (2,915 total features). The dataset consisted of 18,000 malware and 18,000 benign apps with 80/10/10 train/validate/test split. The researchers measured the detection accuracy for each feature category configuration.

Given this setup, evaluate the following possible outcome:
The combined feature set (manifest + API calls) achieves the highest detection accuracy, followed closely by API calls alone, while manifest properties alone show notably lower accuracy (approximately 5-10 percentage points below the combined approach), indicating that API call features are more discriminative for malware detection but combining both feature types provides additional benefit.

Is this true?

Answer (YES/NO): NO